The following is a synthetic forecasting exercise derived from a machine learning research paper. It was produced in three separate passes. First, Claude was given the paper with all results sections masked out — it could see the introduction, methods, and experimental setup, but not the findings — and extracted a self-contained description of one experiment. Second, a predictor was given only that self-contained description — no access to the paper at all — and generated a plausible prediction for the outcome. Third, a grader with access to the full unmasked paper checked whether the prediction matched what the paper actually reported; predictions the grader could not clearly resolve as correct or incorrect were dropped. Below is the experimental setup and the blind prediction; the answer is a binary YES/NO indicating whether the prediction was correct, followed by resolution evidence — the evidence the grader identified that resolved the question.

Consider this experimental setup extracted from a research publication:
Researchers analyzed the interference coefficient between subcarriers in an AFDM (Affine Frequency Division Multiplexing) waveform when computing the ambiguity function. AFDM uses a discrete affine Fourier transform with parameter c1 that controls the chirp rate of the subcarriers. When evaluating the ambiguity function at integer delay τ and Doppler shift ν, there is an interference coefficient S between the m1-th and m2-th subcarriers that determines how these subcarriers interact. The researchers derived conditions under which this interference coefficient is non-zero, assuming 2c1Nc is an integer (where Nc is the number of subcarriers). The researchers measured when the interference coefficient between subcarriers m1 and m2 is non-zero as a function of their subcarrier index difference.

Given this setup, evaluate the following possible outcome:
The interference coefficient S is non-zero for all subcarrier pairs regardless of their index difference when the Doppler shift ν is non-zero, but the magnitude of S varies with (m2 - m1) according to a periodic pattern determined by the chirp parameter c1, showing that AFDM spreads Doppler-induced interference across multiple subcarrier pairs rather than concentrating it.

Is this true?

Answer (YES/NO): NO